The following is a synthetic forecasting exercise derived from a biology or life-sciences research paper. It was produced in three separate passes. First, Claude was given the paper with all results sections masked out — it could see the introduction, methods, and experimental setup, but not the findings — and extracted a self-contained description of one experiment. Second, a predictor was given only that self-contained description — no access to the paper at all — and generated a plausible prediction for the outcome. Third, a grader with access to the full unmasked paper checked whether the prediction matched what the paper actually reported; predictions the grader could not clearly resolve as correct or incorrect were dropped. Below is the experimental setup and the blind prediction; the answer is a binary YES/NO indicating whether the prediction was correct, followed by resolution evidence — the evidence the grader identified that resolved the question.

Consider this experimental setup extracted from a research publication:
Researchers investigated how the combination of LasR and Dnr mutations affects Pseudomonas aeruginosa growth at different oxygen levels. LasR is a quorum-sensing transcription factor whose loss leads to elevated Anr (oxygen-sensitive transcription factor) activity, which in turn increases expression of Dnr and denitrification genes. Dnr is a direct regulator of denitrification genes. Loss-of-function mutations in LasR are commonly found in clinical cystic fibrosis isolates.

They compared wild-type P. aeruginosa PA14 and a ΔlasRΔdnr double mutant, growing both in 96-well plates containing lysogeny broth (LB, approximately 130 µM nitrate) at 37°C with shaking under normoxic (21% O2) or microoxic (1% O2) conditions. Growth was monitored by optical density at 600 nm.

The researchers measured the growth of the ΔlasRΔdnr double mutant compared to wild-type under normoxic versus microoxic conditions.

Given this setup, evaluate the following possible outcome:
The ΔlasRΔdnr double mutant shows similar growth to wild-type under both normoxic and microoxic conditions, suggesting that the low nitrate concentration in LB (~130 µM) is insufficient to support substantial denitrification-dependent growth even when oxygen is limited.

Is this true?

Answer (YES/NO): NO